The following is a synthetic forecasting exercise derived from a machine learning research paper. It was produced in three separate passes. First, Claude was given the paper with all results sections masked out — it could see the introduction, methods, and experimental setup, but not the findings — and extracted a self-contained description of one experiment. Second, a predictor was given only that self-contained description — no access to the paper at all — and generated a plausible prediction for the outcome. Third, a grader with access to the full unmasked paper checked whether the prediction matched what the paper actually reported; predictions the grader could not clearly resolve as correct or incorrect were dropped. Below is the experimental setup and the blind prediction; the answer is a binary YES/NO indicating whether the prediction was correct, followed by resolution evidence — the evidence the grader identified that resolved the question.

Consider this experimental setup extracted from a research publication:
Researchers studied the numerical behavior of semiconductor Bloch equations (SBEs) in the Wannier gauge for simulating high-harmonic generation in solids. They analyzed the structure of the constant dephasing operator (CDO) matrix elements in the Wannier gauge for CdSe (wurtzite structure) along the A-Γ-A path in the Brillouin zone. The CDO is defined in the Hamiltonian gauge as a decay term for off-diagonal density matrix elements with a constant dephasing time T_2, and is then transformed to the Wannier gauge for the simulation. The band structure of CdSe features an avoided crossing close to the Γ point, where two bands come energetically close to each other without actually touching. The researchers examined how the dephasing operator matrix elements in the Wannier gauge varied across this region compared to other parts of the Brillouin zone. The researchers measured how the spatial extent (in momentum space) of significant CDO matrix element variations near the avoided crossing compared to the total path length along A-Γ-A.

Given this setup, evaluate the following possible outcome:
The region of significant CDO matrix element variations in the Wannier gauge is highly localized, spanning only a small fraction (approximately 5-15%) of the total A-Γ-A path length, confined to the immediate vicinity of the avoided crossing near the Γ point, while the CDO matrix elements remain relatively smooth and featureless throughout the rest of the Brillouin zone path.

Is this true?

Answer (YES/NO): NO